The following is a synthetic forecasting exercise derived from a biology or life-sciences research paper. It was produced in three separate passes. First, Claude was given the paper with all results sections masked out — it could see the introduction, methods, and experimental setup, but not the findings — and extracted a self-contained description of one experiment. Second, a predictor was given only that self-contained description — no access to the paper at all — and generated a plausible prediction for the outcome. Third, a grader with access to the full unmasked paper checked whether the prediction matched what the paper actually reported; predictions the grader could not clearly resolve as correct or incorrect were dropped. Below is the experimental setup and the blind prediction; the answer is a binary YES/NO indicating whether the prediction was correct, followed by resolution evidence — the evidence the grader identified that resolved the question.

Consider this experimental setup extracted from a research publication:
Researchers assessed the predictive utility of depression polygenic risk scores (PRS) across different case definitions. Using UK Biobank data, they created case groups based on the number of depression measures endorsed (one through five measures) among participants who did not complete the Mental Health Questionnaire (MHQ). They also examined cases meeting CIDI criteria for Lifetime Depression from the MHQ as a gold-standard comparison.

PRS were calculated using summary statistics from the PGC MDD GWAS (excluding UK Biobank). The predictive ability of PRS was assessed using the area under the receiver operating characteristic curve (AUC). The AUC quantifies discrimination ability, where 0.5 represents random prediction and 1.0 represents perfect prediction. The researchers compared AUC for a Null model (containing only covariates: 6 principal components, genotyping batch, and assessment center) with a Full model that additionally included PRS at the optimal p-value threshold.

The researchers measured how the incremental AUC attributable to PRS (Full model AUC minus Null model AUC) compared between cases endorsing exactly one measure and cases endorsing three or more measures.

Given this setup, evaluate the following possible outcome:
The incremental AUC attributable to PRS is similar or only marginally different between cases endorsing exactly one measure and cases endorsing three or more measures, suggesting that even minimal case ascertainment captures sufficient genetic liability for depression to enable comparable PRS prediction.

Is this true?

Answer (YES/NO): NO